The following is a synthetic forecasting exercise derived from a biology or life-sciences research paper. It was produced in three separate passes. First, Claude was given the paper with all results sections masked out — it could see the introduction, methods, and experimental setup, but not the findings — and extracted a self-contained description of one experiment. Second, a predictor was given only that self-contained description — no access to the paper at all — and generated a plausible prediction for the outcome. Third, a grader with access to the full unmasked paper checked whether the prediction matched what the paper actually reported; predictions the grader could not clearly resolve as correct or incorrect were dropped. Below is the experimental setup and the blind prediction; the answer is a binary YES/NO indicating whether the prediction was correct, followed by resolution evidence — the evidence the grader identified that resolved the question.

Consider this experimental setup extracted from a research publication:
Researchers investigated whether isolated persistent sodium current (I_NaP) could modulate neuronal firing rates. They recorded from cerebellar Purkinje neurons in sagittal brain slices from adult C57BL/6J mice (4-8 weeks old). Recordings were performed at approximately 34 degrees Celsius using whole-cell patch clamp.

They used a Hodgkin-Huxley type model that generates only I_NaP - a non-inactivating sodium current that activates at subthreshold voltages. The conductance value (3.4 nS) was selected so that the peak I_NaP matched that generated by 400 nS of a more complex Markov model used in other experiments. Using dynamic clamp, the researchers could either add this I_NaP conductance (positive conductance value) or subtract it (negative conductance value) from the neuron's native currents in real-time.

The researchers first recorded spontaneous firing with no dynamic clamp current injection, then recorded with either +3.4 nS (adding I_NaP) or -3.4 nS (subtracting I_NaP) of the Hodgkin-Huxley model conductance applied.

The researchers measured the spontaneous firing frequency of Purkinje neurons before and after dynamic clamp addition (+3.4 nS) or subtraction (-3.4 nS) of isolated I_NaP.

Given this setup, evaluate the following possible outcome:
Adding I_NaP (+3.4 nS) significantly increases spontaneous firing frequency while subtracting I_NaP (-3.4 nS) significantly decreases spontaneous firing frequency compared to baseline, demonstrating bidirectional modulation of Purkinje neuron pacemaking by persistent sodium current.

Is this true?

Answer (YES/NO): YES